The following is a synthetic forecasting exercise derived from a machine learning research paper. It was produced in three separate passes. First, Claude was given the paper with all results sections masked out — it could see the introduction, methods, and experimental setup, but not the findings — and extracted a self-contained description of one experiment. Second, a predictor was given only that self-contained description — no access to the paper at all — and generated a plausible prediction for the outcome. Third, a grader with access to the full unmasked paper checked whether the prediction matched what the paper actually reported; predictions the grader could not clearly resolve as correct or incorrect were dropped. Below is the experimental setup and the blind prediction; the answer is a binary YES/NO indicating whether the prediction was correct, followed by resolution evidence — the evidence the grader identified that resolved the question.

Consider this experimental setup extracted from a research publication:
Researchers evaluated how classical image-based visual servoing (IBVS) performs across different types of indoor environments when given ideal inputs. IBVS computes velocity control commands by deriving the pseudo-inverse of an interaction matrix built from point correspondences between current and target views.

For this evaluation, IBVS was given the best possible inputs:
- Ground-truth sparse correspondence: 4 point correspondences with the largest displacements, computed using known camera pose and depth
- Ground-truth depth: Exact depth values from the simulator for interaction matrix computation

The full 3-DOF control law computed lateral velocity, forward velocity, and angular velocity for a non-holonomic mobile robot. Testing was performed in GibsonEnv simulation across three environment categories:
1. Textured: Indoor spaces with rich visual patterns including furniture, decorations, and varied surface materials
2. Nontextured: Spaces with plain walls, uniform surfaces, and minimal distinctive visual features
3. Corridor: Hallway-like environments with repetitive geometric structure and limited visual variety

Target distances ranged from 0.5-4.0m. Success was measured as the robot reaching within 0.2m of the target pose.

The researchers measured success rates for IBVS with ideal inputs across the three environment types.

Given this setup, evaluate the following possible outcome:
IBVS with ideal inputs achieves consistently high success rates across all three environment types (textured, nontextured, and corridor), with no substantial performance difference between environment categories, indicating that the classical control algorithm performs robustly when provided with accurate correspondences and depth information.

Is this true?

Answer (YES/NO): NO